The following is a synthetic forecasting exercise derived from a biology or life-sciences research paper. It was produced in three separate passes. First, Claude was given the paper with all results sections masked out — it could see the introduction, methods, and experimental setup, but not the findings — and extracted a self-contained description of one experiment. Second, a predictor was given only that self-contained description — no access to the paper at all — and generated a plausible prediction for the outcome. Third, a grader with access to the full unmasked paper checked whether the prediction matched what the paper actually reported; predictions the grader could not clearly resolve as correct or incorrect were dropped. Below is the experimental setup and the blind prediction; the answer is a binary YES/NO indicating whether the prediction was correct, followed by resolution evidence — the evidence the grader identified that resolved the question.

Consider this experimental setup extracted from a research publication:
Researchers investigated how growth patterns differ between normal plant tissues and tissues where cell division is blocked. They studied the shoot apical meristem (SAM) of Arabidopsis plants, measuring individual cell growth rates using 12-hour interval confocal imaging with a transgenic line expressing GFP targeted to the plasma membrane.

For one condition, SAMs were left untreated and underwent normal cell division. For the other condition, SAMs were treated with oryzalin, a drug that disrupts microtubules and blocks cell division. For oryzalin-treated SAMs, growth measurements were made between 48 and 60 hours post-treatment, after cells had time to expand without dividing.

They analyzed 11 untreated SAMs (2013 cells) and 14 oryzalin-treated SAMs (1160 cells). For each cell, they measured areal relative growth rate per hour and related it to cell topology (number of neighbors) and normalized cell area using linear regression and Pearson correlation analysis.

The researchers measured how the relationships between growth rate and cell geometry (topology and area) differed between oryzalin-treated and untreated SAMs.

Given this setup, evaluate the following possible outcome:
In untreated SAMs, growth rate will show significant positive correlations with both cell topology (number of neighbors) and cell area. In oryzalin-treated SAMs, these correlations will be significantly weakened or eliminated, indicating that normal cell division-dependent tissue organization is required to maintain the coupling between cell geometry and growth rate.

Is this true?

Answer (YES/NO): NO